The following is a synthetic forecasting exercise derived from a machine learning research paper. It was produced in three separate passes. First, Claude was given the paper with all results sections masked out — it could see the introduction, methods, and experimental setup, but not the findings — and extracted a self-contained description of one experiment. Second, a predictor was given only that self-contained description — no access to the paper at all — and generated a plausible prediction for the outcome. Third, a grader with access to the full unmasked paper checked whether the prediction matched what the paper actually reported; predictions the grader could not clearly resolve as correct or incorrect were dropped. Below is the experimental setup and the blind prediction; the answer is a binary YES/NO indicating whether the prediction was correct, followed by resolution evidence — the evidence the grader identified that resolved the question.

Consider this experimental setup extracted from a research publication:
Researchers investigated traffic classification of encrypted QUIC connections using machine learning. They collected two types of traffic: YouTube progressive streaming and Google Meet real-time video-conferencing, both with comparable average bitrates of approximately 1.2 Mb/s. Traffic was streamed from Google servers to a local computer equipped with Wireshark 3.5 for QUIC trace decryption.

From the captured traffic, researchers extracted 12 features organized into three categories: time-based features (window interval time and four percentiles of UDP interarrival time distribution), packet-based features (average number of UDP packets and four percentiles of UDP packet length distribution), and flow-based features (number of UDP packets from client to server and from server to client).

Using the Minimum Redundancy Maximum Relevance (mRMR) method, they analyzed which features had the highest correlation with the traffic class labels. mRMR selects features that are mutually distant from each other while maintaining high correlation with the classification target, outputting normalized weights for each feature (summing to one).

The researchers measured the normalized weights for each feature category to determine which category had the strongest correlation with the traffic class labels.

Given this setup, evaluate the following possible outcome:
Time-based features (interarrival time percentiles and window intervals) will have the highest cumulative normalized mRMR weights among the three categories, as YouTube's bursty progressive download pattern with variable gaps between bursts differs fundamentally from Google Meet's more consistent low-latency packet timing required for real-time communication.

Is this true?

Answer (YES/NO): NO